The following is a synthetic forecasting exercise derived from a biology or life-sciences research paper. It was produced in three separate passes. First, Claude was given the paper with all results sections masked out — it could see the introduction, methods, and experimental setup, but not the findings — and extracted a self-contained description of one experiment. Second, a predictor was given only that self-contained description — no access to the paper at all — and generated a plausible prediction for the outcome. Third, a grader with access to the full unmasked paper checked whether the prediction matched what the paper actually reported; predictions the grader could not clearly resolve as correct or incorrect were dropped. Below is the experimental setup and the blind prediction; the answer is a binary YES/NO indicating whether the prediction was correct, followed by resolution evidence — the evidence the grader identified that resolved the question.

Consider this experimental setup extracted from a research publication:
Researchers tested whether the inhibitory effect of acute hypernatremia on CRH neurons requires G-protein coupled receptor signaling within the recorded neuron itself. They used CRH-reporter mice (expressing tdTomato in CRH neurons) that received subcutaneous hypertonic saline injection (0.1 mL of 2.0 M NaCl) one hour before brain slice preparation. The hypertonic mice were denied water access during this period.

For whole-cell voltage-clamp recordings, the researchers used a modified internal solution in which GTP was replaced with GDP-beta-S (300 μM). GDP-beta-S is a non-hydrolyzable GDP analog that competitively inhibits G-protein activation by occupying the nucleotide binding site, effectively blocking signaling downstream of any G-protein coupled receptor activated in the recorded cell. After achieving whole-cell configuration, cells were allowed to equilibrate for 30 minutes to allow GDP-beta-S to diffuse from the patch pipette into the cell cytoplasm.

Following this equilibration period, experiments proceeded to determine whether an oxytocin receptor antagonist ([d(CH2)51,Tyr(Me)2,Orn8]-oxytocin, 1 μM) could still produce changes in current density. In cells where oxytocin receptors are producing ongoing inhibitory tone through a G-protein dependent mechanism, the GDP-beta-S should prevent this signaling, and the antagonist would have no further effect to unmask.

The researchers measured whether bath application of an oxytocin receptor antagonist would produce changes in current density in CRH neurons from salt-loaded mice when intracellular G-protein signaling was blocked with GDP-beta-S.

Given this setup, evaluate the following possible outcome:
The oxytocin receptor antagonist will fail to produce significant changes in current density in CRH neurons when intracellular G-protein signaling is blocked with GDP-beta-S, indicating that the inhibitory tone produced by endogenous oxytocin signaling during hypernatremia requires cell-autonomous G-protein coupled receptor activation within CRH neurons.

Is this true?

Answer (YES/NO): YES